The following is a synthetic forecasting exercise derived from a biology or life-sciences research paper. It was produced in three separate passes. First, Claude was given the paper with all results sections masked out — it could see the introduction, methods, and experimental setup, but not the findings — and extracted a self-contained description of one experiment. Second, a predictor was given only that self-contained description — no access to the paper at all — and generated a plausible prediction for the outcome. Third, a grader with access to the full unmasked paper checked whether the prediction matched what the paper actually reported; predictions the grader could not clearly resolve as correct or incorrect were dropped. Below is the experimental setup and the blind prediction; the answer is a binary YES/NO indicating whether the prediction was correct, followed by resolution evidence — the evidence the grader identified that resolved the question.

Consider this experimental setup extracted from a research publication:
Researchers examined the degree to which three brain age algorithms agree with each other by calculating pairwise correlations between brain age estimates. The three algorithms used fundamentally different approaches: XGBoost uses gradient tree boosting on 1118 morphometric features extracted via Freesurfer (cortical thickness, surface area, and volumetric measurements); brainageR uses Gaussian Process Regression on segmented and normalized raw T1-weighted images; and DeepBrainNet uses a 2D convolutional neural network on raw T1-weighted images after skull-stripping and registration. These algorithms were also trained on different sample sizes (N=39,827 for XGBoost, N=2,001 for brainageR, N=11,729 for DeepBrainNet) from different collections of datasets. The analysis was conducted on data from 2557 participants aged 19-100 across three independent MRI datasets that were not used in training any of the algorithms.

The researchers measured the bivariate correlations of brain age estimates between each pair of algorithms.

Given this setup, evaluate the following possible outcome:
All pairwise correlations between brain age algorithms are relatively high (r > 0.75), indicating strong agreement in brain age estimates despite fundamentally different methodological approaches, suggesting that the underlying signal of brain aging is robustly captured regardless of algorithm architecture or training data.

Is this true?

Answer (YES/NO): NO